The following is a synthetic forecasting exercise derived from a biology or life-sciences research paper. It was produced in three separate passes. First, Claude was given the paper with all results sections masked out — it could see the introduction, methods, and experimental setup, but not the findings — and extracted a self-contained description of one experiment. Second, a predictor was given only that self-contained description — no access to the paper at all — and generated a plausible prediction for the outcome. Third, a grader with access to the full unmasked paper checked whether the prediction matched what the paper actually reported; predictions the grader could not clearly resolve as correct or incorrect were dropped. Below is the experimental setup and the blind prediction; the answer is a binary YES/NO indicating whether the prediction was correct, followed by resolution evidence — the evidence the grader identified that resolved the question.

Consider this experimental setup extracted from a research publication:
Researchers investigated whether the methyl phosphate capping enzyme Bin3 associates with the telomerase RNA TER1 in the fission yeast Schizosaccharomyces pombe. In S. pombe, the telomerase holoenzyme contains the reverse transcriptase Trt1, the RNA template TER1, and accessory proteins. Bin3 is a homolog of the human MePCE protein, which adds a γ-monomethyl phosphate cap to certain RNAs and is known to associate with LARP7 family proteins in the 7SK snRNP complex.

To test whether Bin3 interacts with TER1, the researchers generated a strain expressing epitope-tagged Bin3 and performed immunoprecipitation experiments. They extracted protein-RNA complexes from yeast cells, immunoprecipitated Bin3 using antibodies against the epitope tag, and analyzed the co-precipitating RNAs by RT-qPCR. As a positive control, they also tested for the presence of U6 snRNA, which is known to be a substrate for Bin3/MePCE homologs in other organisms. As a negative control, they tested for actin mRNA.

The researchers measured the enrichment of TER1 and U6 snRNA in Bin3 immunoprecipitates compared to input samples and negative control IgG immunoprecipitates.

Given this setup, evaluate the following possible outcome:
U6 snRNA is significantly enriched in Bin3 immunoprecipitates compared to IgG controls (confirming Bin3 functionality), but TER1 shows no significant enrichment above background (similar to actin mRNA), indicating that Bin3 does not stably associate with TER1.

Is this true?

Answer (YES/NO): NO